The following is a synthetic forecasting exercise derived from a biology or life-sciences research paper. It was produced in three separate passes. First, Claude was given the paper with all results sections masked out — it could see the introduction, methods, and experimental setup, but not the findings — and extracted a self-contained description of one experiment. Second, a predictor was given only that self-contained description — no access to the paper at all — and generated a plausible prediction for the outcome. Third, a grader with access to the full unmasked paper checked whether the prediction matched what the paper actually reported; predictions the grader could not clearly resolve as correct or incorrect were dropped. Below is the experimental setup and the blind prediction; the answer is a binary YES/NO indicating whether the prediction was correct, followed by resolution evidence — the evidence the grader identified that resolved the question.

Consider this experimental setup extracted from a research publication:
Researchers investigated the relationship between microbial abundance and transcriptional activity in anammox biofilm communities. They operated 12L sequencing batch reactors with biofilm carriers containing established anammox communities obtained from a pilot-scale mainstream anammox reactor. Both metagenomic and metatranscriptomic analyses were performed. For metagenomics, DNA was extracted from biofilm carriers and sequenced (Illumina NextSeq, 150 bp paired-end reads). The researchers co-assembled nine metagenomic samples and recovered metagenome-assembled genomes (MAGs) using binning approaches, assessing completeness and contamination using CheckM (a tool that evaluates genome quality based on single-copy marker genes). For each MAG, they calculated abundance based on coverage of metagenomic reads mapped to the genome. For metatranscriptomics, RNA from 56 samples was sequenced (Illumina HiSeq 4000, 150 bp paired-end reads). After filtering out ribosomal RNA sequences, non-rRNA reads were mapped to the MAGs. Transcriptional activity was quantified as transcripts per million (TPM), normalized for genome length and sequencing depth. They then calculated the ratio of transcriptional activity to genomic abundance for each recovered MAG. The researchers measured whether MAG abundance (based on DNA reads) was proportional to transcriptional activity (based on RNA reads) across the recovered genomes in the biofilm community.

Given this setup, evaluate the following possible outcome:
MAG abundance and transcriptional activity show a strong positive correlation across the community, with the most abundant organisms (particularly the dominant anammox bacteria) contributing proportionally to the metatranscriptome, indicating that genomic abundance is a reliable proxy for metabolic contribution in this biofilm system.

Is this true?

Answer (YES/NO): NO